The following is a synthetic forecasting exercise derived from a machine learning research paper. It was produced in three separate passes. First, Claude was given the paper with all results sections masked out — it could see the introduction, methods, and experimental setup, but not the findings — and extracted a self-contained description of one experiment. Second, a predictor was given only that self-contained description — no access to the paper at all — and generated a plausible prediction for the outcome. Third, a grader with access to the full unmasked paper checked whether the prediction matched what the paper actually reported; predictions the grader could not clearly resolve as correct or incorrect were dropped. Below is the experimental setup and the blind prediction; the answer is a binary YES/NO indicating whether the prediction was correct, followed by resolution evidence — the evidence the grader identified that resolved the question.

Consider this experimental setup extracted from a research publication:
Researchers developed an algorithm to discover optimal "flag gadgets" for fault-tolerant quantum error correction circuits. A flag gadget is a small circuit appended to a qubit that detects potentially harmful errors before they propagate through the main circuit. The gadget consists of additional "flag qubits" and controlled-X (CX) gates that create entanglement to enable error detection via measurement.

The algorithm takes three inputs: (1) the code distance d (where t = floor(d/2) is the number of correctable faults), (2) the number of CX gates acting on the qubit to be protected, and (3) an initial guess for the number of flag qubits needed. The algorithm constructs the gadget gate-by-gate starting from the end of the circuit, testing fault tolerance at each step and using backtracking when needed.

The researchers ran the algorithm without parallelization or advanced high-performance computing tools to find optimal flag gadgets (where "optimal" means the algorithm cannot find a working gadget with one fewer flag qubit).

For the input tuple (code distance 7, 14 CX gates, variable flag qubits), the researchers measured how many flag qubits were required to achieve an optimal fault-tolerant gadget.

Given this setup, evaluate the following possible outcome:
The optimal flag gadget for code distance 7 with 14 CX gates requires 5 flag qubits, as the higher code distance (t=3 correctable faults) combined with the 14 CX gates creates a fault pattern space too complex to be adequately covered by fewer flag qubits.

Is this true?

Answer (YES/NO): NO